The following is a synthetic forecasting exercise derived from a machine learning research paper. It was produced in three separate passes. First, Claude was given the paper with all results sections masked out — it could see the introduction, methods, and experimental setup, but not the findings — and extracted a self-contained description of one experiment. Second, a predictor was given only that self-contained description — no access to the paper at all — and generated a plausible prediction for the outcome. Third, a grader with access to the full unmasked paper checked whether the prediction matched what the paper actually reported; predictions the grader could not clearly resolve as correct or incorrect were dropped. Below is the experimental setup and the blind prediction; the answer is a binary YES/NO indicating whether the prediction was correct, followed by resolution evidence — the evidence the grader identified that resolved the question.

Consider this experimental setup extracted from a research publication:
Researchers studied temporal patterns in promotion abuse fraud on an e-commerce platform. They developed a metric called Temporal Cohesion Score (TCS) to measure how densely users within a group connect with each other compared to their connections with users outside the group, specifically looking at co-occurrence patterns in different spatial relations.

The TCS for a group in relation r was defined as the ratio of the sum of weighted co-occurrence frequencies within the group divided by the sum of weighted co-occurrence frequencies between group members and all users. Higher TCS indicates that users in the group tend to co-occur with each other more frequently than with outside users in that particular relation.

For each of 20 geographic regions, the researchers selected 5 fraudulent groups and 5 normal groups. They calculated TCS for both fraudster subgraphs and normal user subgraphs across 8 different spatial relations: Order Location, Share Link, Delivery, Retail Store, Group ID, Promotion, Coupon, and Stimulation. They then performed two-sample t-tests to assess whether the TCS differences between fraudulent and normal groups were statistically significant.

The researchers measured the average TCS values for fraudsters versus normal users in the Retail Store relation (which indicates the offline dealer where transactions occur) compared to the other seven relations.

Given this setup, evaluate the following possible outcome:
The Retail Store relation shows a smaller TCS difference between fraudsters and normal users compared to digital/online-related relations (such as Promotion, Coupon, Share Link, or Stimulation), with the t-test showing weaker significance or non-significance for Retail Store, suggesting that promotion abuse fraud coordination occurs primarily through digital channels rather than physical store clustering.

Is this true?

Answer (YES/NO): YES